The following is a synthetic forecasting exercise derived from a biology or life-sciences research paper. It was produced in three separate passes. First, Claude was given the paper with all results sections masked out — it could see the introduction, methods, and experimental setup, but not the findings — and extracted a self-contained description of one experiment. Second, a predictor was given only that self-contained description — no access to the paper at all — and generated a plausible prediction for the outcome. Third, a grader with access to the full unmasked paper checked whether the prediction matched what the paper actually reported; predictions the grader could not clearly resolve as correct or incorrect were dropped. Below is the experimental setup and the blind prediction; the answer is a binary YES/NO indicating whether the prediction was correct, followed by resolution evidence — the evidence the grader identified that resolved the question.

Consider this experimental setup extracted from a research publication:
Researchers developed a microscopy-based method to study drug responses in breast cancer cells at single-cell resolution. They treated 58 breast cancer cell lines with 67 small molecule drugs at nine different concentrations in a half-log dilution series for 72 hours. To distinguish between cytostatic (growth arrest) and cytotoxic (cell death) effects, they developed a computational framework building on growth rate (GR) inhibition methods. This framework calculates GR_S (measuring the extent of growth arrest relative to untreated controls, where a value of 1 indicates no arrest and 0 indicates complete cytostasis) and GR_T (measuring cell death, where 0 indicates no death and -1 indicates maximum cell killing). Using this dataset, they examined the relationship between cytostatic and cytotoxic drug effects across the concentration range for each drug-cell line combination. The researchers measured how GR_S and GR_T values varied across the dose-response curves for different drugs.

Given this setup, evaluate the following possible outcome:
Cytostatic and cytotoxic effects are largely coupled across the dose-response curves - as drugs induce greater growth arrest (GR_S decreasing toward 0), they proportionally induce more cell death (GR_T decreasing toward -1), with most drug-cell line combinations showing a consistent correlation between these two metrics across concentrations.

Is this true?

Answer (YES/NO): NO